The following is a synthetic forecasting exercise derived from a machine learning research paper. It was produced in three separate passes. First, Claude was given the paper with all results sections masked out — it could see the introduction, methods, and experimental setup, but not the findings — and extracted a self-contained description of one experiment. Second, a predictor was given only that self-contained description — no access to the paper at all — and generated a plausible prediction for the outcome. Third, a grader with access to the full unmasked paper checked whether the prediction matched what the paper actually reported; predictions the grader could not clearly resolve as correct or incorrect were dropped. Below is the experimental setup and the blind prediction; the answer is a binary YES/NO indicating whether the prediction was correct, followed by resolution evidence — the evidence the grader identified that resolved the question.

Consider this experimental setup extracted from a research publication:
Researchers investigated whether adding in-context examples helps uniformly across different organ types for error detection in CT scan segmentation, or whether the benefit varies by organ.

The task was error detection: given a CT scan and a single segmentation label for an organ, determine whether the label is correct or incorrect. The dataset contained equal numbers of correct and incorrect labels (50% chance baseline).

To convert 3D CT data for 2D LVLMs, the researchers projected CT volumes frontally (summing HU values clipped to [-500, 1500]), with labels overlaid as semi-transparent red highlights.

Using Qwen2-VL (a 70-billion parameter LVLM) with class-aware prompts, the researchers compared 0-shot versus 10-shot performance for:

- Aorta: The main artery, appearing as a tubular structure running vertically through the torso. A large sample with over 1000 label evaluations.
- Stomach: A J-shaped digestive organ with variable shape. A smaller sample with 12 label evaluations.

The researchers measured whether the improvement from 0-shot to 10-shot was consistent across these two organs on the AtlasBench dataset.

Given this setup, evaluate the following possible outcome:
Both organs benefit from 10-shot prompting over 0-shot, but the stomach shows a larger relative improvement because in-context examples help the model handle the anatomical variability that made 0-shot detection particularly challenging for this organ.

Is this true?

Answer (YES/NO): NO